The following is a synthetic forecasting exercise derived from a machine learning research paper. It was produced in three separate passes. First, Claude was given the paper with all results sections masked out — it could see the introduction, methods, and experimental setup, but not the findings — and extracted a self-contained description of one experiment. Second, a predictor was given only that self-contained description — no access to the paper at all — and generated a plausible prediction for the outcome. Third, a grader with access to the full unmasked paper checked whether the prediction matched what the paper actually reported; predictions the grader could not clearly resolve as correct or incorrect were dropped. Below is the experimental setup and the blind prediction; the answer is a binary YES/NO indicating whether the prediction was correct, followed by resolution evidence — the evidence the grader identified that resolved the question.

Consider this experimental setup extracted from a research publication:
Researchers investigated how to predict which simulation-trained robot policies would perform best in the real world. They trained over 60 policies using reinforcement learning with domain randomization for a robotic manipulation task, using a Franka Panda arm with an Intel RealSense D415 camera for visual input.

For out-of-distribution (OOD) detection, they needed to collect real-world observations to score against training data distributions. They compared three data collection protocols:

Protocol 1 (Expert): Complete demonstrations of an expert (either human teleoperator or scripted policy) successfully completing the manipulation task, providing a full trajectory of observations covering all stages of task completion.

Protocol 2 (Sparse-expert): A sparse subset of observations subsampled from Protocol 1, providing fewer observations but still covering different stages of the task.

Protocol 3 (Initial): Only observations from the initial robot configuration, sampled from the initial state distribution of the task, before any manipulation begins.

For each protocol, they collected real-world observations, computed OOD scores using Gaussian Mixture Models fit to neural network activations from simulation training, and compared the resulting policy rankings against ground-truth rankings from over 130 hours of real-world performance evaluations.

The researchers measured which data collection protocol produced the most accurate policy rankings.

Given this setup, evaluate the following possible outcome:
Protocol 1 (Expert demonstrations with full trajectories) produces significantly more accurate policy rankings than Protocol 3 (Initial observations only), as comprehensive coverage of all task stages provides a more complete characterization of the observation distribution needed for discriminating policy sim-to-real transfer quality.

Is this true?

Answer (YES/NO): NO